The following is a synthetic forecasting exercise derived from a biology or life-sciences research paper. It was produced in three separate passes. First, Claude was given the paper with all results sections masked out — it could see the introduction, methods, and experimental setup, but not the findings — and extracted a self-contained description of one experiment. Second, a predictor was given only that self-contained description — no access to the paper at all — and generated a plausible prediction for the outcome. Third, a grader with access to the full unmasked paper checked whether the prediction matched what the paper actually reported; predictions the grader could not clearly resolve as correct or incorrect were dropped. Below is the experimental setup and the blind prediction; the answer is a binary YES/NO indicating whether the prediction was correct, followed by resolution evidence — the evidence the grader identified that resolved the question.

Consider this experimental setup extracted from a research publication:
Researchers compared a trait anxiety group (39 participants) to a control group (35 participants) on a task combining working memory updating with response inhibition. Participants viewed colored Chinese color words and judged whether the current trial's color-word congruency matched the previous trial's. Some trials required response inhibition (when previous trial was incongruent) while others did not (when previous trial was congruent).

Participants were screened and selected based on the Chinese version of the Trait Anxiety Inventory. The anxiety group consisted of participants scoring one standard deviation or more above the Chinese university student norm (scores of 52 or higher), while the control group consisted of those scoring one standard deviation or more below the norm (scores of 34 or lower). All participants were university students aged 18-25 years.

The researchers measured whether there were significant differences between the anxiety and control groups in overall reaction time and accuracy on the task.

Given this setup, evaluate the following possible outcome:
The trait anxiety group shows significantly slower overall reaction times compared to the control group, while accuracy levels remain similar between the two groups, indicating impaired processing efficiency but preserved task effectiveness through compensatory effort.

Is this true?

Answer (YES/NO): NO